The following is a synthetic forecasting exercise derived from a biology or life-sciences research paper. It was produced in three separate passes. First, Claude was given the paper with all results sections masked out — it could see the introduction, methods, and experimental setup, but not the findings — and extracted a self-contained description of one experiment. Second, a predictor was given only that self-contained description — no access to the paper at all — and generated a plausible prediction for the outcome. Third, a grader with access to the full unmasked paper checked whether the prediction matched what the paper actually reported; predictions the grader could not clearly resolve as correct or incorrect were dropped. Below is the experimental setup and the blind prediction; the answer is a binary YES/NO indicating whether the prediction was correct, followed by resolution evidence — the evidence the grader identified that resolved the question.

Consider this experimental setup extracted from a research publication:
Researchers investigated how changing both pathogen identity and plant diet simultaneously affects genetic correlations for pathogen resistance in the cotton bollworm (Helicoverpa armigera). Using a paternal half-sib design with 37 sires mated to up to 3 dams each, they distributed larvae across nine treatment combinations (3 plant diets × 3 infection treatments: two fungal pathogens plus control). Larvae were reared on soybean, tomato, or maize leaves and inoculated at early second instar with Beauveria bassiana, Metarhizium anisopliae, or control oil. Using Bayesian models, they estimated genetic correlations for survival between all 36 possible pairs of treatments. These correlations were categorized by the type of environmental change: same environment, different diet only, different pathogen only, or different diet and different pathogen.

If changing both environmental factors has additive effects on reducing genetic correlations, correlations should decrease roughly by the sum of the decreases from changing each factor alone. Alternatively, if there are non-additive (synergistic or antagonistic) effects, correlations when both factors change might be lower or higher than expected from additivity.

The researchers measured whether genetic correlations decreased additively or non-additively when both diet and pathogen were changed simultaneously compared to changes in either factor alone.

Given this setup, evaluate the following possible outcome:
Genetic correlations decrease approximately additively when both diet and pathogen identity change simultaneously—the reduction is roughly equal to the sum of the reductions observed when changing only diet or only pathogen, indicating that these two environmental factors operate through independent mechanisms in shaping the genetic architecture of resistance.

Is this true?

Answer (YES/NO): NO